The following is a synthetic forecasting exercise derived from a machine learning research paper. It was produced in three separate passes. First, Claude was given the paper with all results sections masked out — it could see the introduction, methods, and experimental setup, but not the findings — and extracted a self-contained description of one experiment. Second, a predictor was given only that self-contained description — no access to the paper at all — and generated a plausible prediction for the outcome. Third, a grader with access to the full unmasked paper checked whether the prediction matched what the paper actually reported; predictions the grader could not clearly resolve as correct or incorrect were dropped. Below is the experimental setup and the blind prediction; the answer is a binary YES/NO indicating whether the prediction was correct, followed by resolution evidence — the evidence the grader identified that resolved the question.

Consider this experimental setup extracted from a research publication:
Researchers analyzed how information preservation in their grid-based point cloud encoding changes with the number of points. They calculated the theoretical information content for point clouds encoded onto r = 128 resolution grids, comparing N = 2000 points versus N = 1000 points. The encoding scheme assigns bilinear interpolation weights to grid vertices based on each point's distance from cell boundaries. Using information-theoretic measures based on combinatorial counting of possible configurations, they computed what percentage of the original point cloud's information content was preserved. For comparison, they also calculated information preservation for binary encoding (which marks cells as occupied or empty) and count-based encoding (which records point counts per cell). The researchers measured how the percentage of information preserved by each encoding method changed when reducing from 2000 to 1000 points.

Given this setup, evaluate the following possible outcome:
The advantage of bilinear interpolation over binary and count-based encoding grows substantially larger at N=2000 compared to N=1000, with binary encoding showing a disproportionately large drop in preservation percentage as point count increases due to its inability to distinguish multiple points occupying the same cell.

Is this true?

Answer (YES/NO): NO